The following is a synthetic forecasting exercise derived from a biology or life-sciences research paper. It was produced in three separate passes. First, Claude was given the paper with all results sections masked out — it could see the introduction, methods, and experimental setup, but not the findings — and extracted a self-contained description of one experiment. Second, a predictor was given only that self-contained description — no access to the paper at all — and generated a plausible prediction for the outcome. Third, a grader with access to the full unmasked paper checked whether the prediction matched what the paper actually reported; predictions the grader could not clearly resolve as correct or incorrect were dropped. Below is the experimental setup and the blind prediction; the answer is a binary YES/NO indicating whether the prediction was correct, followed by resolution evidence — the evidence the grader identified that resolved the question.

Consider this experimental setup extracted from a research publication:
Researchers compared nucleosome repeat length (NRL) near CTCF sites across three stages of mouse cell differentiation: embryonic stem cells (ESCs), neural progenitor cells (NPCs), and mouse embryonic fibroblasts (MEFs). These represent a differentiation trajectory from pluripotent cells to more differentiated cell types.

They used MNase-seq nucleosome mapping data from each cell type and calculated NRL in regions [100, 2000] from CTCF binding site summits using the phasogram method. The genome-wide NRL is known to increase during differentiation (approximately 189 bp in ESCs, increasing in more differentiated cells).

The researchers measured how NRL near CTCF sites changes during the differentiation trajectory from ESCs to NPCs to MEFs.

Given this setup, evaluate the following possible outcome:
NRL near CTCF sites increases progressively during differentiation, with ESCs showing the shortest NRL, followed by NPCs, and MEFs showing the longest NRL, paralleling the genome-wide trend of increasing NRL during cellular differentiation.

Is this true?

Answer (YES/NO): YES